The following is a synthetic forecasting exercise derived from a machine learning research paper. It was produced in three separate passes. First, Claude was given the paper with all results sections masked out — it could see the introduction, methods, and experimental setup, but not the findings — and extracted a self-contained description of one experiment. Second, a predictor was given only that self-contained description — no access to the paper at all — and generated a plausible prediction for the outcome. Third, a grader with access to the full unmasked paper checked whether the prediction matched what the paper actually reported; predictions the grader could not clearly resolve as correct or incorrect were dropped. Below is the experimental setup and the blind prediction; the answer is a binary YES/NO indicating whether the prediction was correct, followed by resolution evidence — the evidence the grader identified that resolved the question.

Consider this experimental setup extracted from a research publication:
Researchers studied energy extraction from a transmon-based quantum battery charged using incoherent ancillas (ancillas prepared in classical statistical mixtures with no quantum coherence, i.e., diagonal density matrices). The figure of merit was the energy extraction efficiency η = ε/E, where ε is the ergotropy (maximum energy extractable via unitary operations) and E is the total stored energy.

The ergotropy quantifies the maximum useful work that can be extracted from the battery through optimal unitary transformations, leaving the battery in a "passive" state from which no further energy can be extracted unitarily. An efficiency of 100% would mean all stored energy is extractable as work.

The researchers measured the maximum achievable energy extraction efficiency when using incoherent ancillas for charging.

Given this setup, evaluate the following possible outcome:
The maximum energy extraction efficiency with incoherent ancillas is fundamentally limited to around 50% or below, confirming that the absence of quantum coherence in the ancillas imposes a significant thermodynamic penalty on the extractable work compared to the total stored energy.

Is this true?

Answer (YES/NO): YES